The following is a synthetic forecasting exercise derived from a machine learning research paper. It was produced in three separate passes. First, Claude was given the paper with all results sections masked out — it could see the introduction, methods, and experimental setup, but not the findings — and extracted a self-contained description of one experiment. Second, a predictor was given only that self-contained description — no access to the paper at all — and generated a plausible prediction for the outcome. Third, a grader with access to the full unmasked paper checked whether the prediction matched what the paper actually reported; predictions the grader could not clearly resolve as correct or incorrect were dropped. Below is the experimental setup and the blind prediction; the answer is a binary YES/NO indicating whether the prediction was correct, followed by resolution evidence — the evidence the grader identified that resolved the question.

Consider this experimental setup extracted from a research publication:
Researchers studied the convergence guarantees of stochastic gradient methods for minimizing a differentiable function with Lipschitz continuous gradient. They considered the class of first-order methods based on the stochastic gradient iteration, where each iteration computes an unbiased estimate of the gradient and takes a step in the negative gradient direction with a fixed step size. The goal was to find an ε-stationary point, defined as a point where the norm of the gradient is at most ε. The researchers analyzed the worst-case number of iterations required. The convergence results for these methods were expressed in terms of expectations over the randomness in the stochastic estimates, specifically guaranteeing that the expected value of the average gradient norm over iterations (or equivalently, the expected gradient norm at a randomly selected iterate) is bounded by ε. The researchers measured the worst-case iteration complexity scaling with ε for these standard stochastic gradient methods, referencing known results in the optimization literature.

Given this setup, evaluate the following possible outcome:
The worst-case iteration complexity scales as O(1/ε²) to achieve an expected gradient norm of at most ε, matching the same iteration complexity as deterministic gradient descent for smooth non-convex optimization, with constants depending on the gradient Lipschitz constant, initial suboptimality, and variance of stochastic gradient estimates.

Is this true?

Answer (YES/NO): NO